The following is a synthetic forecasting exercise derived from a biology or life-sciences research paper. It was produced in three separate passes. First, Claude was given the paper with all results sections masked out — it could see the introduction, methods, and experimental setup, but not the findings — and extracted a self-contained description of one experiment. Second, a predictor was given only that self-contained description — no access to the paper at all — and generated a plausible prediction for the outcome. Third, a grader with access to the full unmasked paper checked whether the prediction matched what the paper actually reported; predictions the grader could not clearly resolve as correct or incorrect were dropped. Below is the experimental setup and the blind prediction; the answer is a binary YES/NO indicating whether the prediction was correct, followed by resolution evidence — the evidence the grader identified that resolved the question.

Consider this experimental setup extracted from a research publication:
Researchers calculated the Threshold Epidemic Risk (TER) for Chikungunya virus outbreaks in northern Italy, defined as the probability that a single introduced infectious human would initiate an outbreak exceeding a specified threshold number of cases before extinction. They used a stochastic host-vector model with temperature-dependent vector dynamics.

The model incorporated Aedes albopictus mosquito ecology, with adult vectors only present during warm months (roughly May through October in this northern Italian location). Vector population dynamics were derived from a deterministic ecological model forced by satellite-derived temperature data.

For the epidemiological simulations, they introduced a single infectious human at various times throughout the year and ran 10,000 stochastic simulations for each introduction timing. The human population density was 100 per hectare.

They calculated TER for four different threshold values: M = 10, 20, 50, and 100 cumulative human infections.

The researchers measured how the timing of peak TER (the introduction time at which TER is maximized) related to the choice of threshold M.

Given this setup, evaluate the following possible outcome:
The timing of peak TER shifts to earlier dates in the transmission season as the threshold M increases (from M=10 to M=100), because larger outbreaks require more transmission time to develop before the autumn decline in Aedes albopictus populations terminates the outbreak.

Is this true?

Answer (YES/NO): YES